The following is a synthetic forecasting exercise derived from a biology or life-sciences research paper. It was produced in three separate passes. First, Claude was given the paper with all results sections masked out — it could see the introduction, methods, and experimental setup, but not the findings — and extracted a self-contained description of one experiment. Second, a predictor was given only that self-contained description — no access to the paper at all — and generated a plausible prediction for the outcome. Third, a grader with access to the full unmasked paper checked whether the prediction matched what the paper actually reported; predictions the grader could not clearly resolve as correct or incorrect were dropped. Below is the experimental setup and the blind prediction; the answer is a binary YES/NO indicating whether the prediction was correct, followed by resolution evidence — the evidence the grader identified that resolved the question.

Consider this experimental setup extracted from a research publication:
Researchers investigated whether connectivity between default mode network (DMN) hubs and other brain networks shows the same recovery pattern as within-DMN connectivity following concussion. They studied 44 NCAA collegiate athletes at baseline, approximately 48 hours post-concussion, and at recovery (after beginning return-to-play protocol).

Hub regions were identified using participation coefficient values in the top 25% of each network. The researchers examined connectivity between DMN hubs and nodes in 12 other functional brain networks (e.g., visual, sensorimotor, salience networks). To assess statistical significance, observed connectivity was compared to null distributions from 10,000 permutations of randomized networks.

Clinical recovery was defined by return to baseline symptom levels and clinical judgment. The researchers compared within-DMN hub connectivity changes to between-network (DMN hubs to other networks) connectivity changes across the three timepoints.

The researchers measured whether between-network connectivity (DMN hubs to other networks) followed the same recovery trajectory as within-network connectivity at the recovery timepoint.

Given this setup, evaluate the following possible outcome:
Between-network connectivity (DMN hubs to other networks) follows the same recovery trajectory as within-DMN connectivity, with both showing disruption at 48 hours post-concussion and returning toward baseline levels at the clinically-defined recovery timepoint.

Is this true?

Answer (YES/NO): NO